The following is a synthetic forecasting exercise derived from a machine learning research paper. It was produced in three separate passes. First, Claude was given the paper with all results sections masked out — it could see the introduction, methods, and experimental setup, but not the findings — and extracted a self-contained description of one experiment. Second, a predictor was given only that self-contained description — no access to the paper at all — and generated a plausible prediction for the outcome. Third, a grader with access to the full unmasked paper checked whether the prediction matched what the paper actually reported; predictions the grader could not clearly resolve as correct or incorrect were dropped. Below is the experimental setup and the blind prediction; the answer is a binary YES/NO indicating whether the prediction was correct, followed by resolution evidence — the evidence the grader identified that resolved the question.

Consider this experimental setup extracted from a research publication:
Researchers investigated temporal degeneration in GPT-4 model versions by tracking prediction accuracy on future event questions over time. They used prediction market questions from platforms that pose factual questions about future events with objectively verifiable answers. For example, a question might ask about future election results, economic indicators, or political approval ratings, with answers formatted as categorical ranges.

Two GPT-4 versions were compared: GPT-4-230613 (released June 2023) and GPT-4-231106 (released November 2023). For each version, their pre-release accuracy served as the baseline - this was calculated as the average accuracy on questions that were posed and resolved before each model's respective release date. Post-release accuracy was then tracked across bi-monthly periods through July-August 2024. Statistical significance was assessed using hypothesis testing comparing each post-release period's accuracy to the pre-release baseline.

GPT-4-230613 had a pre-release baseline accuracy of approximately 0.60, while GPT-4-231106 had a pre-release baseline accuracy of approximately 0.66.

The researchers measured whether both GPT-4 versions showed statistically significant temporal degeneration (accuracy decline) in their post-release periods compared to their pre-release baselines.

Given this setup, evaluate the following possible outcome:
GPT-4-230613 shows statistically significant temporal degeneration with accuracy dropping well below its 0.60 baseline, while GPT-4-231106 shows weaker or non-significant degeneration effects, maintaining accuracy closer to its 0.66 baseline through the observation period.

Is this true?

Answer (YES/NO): NO